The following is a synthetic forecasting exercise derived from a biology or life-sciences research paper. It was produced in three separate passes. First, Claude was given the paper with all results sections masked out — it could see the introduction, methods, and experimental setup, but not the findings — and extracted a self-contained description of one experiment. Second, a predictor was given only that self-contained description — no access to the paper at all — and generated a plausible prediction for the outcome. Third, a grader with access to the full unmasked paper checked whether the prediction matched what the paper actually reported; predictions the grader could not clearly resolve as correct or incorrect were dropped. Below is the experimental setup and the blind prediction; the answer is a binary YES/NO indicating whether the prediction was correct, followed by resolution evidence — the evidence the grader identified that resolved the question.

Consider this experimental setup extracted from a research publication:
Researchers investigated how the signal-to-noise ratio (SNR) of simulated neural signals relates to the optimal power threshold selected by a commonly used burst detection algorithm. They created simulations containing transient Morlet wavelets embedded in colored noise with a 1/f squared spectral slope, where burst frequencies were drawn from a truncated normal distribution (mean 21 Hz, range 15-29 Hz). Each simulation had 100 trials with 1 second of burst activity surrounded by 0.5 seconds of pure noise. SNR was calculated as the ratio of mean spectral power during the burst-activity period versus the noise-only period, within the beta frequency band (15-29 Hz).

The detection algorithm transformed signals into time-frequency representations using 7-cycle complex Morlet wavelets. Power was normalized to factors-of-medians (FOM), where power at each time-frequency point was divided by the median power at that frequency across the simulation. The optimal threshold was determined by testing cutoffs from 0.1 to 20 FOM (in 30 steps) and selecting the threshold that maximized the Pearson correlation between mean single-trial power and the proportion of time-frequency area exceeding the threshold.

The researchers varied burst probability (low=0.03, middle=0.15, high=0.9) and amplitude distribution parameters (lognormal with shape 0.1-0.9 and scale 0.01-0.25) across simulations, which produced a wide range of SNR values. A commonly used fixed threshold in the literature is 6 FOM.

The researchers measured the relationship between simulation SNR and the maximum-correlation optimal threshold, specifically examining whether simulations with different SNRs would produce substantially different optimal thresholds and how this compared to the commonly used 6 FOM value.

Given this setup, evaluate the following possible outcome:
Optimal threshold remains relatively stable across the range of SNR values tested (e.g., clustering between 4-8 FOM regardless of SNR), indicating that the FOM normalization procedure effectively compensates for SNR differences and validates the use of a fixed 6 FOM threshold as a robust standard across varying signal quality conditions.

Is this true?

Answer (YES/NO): NO